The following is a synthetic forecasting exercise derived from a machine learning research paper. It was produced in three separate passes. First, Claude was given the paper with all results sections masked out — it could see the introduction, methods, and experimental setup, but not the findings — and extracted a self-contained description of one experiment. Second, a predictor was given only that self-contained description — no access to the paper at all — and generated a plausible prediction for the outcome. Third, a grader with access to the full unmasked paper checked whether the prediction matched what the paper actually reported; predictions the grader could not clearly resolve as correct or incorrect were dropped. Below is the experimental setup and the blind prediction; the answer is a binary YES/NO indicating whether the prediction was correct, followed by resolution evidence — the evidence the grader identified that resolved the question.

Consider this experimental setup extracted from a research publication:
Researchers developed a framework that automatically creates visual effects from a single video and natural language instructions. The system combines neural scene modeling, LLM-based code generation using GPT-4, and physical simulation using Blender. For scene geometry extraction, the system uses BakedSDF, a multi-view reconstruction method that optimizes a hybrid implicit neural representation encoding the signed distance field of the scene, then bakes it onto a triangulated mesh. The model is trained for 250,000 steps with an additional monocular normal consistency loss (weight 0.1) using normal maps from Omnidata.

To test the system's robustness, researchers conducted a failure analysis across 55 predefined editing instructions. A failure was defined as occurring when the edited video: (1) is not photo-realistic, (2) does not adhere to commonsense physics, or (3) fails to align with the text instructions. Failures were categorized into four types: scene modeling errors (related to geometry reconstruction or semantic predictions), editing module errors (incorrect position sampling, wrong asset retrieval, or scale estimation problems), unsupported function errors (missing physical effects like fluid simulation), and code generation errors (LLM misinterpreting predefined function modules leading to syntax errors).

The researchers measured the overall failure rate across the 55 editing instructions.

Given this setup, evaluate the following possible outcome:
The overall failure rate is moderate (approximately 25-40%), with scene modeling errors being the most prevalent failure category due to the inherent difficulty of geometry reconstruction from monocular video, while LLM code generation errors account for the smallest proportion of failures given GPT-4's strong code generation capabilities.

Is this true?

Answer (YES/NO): NO